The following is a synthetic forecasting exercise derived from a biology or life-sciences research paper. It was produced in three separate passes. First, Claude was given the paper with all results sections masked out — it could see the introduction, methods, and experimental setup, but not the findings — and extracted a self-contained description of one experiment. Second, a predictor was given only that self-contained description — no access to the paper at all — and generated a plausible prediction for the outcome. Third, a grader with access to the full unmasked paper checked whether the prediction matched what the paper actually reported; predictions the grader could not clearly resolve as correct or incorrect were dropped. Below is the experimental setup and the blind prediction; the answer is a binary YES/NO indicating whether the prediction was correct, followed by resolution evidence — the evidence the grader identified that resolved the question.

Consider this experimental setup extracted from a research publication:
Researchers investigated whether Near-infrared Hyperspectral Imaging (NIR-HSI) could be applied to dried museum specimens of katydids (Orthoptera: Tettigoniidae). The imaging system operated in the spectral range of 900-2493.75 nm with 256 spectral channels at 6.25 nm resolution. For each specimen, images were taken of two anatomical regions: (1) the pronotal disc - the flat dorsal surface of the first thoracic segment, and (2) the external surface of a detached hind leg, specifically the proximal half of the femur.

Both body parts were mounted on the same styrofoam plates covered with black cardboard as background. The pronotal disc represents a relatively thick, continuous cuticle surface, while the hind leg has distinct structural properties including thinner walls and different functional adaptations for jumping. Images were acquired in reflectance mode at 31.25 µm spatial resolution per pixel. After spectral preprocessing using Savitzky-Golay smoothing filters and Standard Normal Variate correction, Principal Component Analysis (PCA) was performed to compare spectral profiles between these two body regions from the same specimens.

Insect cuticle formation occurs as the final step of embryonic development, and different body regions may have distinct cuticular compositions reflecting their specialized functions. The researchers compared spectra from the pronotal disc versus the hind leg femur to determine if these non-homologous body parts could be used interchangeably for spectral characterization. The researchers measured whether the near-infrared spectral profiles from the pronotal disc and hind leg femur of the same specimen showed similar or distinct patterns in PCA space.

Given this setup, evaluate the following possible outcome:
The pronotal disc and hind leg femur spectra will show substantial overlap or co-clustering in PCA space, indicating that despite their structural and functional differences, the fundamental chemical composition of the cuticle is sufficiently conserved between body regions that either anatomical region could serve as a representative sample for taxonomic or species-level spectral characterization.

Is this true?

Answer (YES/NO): NO